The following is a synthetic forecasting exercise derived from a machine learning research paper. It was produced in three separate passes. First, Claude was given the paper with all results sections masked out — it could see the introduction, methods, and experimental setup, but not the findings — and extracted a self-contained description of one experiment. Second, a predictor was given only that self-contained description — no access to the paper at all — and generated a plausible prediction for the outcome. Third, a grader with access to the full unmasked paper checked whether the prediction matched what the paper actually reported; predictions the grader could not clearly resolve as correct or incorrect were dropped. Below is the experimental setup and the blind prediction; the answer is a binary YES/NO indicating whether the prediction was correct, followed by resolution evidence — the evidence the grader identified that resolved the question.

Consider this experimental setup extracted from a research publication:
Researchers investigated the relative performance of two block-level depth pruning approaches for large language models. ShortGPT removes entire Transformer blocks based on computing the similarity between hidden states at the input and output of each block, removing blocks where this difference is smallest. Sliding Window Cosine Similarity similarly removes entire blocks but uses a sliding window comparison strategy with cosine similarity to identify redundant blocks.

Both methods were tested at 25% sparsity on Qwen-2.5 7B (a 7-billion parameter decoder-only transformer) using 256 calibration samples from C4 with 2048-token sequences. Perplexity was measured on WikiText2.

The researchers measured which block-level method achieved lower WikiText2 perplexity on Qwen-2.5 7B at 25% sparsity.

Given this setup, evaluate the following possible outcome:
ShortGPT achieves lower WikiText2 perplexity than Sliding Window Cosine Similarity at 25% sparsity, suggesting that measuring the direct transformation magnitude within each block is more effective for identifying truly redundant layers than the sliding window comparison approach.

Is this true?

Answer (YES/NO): NO